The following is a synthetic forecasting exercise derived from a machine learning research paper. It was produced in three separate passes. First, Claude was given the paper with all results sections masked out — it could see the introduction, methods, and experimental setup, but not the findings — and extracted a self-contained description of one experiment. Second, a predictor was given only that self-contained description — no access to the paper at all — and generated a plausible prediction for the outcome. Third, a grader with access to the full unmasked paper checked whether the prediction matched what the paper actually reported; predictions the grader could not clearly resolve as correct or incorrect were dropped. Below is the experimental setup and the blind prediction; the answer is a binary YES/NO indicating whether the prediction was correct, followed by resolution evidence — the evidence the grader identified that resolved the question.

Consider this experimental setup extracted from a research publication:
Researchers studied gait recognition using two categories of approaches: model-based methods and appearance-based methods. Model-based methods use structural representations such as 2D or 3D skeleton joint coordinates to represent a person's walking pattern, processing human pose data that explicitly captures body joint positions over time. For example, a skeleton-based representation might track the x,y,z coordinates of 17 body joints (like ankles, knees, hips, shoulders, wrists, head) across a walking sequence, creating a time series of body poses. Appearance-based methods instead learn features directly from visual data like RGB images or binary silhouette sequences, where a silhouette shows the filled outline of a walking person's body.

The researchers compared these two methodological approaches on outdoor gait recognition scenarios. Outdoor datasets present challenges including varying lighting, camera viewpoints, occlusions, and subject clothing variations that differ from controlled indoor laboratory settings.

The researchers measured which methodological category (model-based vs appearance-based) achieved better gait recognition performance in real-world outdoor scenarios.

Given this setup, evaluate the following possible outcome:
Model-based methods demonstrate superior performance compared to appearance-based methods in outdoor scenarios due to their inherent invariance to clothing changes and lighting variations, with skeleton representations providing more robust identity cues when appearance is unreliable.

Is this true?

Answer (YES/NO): NO